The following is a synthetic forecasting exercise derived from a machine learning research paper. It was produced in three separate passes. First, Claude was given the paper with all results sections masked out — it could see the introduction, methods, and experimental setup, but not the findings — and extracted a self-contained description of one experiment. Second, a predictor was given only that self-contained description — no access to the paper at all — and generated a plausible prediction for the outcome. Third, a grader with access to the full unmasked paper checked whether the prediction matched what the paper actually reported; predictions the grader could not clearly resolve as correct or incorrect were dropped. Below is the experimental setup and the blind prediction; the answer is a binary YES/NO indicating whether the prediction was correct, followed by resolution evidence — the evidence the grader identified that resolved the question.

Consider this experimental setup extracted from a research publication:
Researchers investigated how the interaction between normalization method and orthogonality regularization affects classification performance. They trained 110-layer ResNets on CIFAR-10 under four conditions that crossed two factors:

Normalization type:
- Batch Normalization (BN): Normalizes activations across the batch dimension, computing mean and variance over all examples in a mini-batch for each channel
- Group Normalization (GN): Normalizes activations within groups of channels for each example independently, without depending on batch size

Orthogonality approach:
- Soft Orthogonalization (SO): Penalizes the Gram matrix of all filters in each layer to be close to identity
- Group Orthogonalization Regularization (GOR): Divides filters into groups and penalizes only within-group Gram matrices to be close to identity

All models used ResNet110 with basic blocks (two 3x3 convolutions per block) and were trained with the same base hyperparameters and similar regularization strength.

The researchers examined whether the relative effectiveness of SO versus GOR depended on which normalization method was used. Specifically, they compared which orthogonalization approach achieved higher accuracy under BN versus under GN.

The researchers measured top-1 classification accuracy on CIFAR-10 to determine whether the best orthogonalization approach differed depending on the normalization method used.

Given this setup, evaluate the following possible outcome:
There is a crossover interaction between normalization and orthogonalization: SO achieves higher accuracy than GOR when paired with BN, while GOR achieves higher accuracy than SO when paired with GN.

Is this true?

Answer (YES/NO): YES